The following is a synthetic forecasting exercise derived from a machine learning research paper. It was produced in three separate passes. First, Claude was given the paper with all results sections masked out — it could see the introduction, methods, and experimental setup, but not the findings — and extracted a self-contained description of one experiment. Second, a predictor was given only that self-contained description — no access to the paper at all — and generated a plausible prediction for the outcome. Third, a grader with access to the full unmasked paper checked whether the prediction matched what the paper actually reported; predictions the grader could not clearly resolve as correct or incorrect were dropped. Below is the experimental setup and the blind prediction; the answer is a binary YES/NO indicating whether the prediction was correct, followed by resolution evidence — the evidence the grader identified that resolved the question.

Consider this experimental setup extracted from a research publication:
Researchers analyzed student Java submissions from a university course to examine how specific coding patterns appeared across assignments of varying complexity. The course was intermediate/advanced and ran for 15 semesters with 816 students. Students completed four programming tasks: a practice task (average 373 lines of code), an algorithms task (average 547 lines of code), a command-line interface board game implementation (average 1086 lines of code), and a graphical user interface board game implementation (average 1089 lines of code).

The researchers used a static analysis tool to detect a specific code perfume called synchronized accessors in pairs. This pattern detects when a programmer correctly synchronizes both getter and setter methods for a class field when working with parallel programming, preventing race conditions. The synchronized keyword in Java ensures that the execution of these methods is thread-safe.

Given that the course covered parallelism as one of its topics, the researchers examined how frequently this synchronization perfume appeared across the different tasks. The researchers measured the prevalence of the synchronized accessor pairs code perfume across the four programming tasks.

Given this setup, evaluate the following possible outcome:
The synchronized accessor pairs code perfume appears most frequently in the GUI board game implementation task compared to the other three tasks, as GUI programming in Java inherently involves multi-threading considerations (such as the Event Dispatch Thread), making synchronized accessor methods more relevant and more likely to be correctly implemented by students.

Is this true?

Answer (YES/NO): YES